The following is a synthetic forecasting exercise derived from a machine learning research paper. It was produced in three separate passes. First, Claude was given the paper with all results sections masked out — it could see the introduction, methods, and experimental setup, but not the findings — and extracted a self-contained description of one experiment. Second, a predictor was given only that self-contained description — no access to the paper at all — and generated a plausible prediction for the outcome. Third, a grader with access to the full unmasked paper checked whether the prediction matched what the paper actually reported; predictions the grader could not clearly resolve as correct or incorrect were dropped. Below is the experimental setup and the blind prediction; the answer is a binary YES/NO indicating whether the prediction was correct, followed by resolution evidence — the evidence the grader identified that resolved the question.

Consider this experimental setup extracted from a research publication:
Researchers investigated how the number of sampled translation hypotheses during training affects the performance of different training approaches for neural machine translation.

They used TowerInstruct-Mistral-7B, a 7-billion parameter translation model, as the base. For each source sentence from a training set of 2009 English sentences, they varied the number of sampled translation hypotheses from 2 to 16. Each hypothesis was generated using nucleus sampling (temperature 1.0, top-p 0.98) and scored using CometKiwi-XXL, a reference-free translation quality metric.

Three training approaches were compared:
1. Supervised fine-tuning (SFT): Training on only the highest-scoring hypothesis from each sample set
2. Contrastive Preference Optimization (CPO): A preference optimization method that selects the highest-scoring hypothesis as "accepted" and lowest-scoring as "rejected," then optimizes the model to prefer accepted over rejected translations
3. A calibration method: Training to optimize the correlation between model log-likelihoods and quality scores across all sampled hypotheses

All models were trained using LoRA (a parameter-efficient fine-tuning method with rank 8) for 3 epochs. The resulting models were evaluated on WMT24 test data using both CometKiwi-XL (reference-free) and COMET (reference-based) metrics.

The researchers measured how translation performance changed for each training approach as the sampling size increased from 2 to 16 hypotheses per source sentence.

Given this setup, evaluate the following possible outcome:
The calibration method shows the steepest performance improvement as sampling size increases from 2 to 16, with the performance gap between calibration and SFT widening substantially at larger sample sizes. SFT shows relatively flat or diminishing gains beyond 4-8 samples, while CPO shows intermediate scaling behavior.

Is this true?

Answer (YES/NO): YES